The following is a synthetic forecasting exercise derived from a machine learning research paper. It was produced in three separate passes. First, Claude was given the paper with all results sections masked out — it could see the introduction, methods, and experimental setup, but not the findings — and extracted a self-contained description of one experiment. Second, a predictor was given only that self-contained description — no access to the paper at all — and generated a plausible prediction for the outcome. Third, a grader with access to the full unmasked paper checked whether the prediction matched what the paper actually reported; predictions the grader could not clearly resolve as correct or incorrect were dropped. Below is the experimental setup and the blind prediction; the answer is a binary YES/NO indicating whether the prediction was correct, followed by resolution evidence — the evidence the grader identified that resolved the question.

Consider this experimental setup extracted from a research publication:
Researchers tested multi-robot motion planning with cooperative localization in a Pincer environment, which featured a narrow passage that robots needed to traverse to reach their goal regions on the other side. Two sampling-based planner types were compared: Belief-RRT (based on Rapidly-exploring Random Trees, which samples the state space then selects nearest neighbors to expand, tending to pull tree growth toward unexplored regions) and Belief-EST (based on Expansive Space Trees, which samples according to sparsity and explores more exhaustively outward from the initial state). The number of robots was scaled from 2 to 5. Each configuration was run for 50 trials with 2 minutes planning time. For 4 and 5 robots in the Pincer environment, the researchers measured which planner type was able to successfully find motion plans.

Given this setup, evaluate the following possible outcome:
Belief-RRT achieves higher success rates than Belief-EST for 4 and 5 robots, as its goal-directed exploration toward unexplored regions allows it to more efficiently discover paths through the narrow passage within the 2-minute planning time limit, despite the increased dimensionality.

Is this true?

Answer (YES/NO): YES